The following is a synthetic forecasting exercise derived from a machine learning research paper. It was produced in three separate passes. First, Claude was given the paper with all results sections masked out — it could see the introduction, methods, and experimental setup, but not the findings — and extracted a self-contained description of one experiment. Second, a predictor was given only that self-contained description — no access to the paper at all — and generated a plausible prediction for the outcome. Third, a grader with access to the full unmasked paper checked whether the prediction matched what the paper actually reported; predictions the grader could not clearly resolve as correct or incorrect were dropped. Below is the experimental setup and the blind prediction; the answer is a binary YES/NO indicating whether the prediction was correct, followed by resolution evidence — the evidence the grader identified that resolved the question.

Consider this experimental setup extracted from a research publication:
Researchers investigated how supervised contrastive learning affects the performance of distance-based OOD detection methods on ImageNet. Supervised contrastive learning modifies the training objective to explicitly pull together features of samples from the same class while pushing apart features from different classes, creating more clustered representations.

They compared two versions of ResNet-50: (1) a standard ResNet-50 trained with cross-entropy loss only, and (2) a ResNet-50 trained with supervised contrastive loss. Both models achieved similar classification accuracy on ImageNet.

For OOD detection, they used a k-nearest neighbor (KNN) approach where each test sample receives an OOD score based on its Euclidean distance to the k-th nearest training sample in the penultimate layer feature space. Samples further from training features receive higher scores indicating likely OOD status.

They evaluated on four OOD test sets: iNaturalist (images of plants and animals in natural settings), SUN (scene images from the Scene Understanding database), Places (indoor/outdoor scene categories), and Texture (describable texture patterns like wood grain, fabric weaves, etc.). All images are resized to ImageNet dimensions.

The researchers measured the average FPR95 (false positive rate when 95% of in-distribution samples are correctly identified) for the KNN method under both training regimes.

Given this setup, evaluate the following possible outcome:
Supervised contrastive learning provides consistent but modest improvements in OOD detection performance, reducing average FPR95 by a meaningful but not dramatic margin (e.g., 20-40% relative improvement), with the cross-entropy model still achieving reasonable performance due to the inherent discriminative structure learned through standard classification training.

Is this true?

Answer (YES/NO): YES